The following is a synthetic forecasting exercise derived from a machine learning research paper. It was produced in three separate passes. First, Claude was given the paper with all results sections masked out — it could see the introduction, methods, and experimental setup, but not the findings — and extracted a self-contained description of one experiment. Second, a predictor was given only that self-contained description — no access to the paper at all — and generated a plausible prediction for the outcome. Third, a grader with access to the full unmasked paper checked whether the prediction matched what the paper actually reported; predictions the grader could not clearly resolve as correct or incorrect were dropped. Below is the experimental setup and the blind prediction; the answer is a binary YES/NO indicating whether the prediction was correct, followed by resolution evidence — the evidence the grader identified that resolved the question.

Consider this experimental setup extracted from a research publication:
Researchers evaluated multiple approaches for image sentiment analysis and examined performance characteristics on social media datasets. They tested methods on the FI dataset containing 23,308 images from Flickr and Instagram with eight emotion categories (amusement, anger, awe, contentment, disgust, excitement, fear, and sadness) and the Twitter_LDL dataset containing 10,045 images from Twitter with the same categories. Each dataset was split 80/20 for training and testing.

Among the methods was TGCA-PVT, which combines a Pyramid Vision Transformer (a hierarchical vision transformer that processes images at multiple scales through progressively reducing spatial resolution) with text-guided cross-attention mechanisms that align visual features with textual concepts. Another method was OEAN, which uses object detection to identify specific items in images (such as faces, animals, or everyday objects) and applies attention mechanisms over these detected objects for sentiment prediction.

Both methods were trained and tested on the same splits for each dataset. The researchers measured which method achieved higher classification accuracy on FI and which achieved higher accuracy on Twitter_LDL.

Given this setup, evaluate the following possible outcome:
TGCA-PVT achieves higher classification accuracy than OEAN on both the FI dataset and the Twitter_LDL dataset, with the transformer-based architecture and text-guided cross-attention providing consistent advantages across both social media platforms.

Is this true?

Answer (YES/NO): NO